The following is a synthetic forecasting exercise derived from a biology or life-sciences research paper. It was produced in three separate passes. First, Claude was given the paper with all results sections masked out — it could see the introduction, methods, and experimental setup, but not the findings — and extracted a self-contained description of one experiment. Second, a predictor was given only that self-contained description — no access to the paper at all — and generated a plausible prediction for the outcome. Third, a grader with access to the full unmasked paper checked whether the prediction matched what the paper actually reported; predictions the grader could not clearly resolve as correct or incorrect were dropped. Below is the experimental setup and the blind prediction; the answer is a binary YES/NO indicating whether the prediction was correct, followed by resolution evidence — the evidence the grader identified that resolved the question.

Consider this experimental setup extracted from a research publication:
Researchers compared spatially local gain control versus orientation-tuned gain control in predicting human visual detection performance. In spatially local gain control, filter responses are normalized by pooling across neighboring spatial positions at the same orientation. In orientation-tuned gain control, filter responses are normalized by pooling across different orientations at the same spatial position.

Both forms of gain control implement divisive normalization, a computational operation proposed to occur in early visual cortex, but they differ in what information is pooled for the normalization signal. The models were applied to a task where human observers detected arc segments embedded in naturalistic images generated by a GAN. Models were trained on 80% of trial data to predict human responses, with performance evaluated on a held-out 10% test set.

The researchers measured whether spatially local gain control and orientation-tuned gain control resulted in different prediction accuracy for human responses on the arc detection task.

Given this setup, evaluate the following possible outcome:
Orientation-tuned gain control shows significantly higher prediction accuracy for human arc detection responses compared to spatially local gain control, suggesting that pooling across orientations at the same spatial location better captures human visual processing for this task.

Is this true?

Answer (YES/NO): NO